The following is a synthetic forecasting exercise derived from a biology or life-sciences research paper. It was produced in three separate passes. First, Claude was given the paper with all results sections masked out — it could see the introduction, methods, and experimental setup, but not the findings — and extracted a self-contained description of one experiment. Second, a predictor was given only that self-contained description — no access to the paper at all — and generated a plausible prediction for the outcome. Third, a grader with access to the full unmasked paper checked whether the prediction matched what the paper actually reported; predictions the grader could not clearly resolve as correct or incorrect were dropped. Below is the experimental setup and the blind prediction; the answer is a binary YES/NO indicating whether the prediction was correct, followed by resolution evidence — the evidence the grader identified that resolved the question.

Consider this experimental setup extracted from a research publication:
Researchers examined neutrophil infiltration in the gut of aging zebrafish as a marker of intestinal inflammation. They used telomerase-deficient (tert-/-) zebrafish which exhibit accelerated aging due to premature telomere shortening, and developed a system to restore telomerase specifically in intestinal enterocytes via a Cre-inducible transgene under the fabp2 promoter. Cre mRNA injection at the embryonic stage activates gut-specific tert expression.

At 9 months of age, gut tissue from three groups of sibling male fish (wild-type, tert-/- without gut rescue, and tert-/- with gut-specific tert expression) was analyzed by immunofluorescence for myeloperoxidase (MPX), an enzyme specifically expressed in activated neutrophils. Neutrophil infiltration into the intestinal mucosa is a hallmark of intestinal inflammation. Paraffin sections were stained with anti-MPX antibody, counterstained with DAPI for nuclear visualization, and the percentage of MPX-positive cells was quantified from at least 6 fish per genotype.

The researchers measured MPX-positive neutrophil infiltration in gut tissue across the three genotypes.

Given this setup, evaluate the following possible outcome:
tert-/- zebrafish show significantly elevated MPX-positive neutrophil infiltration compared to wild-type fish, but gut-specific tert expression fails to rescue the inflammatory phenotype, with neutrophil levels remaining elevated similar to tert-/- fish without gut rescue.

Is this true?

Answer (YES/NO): NO